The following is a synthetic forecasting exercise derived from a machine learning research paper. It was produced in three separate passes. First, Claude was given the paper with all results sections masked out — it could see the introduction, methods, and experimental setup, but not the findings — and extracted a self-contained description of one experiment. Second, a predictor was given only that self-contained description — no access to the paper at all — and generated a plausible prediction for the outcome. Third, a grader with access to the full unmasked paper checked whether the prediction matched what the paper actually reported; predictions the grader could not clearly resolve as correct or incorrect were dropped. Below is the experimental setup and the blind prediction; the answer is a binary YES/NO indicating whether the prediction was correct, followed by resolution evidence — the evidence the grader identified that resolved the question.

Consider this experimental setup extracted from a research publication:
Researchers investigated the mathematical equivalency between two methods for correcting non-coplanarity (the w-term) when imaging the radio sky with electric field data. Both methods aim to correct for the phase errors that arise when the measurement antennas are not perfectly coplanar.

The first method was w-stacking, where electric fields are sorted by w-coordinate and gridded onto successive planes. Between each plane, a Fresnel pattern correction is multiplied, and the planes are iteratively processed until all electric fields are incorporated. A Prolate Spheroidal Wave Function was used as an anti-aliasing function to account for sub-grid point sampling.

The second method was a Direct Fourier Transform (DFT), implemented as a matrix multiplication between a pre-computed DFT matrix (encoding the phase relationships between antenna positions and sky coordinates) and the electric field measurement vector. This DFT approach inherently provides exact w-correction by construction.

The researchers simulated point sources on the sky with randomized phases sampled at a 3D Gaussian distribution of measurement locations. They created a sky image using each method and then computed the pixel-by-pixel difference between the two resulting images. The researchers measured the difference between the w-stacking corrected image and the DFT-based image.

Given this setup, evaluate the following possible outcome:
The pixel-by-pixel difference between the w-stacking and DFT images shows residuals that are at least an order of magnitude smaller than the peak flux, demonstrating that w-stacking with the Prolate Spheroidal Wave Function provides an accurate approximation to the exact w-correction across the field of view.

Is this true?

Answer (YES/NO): YES